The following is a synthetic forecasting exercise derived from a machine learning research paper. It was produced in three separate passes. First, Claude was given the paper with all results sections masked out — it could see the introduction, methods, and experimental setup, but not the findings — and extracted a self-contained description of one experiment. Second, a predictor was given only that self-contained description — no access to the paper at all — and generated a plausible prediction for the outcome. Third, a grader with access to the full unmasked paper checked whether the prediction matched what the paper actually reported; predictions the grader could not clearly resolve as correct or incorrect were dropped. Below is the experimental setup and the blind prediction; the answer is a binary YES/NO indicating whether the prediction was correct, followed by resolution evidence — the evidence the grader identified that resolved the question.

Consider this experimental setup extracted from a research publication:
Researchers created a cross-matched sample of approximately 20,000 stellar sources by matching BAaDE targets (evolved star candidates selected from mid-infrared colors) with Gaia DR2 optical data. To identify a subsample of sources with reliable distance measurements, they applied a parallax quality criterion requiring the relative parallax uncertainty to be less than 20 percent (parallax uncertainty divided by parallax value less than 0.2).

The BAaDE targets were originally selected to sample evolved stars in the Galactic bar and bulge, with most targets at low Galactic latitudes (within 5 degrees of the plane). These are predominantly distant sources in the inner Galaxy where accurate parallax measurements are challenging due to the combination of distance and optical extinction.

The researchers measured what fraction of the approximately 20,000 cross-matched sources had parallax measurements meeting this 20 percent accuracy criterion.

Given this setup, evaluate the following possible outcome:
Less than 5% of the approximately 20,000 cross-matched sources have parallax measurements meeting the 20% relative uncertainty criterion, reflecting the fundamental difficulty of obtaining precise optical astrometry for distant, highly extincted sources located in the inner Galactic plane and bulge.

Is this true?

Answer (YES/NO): NO